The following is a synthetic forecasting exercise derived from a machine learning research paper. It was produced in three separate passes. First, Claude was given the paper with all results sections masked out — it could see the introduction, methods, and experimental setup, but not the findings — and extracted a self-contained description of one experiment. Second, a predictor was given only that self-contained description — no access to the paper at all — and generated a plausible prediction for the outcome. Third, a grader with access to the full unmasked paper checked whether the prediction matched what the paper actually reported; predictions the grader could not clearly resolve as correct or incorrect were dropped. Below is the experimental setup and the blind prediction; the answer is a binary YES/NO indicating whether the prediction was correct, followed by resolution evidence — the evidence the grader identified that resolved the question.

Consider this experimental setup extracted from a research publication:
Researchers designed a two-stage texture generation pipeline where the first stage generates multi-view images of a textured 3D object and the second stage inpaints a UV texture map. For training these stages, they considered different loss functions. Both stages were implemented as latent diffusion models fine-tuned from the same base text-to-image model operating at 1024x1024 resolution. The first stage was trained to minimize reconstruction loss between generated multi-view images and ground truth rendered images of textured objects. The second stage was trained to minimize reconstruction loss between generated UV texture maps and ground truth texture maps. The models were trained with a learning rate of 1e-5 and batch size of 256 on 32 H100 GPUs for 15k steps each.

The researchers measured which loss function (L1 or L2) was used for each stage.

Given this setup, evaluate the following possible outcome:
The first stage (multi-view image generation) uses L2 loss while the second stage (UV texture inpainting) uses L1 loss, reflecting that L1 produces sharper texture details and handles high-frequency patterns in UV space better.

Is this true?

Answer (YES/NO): YES